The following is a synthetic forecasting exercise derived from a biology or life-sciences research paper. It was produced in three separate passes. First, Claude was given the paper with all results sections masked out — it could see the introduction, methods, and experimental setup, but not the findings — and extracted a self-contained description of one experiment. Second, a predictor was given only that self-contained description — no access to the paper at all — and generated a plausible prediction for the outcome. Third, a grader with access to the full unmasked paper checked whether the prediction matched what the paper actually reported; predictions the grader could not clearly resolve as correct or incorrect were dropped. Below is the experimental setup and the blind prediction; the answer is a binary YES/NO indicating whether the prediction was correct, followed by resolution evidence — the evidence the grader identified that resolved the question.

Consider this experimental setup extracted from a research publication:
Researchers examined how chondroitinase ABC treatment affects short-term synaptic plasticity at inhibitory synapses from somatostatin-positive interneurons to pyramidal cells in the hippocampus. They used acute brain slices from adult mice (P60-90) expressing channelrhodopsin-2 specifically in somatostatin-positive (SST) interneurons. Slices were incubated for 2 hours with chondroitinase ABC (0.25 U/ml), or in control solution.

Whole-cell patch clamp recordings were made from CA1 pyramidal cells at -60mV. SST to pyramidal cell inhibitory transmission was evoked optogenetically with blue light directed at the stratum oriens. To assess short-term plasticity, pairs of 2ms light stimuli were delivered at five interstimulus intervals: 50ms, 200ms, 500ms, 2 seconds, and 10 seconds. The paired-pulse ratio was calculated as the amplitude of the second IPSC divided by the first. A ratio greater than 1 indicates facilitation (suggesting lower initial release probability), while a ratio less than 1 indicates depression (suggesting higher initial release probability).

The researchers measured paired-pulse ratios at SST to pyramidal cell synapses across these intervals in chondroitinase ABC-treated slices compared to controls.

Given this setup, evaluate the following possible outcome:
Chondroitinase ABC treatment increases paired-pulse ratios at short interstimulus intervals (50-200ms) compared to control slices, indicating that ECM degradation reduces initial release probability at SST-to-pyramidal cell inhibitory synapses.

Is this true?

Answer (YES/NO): NO